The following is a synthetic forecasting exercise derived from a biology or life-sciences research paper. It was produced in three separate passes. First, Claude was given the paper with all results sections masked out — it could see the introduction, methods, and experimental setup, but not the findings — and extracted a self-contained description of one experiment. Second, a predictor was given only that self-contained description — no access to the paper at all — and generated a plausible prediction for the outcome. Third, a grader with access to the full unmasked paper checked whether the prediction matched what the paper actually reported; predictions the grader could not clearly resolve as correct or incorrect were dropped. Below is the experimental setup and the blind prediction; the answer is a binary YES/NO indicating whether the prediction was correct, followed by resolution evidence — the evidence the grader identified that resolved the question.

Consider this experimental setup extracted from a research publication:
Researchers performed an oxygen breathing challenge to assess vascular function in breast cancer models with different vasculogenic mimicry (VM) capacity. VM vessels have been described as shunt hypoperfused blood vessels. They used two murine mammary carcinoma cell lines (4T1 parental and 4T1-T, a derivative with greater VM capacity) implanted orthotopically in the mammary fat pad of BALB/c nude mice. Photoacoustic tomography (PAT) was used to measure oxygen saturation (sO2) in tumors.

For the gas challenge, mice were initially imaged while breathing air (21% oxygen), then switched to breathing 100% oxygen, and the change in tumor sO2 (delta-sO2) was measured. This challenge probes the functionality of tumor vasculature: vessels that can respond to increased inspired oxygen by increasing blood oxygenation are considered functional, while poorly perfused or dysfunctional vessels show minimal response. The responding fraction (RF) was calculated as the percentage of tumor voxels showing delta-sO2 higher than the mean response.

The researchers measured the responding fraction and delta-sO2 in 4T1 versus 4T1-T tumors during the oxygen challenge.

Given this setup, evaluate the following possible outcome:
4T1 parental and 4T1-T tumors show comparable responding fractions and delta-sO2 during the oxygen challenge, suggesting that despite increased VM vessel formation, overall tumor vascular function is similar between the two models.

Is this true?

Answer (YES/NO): NO